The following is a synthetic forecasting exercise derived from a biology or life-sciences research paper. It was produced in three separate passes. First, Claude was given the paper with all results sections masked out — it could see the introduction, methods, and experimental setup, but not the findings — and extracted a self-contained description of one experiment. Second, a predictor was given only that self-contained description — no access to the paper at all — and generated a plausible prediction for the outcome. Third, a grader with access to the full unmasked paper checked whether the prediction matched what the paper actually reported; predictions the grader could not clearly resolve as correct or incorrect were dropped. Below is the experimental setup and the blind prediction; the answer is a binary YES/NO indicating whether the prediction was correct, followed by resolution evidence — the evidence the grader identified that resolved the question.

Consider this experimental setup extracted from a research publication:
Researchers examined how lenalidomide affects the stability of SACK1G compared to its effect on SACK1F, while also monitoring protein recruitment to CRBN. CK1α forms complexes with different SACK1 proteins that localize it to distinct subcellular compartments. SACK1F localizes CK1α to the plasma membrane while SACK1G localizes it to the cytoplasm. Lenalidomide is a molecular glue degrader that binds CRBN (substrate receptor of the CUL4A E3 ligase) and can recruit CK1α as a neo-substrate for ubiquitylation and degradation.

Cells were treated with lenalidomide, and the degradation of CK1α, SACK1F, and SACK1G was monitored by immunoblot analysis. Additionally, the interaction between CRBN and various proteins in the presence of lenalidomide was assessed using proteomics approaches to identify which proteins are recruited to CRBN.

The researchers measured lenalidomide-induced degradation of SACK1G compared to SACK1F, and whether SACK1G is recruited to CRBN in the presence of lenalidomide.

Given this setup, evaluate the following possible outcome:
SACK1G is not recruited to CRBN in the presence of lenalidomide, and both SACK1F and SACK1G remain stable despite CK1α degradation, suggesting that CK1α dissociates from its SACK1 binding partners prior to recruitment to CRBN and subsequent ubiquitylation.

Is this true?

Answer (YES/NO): NO